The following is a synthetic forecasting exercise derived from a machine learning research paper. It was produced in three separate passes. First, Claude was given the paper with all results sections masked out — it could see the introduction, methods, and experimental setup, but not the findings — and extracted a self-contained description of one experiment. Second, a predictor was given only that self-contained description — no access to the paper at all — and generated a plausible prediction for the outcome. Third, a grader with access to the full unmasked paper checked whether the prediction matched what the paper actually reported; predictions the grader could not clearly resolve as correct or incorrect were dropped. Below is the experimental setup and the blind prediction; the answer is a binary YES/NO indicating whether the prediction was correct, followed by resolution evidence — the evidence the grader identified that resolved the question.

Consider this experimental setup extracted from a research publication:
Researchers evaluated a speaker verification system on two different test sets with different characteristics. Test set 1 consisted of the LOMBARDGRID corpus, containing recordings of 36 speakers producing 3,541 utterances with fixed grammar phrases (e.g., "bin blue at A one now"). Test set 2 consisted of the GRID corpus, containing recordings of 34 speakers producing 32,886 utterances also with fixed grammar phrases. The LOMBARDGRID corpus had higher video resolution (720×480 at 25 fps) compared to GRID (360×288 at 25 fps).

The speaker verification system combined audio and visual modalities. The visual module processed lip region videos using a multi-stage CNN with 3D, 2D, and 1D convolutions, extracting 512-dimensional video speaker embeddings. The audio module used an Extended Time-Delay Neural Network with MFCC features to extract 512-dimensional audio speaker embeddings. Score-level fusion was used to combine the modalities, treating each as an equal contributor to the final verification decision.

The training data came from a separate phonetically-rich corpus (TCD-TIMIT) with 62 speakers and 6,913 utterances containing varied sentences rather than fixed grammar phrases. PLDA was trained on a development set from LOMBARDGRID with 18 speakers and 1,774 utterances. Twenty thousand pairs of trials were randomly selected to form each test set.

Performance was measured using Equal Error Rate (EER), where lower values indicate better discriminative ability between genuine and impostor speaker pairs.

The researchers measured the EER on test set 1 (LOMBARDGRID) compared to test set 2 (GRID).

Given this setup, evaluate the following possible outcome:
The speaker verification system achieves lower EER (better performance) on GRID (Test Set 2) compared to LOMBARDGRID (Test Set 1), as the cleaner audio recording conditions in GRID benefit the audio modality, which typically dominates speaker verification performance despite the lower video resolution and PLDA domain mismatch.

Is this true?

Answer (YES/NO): NO